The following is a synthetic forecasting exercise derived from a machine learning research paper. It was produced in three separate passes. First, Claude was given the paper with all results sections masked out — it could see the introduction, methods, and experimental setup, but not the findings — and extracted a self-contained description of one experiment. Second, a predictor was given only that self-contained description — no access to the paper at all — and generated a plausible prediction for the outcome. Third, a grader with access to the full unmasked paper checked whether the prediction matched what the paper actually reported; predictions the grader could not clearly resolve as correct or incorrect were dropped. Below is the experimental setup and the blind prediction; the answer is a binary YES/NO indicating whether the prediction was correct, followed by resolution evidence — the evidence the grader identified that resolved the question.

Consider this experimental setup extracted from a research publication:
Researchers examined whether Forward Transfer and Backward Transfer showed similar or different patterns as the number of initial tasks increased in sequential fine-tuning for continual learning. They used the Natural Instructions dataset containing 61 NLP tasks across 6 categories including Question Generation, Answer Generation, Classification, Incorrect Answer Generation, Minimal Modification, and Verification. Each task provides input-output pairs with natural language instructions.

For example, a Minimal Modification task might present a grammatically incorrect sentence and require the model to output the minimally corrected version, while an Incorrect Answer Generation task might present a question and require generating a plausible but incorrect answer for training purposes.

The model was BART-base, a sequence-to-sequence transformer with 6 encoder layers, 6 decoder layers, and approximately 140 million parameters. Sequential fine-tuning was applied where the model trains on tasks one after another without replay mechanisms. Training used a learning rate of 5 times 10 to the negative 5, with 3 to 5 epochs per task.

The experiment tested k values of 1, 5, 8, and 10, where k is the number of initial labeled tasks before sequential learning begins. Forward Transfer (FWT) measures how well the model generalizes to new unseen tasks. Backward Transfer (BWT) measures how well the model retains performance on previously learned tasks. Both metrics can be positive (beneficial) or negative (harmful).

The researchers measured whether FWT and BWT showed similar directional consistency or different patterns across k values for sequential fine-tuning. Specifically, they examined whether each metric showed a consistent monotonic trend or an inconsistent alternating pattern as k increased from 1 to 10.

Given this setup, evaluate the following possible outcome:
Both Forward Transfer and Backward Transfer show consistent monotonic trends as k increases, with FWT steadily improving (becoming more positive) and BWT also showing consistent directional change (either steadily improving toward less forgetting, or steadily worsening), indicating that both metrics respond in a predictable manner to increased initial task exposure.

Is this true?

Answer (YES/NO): NO